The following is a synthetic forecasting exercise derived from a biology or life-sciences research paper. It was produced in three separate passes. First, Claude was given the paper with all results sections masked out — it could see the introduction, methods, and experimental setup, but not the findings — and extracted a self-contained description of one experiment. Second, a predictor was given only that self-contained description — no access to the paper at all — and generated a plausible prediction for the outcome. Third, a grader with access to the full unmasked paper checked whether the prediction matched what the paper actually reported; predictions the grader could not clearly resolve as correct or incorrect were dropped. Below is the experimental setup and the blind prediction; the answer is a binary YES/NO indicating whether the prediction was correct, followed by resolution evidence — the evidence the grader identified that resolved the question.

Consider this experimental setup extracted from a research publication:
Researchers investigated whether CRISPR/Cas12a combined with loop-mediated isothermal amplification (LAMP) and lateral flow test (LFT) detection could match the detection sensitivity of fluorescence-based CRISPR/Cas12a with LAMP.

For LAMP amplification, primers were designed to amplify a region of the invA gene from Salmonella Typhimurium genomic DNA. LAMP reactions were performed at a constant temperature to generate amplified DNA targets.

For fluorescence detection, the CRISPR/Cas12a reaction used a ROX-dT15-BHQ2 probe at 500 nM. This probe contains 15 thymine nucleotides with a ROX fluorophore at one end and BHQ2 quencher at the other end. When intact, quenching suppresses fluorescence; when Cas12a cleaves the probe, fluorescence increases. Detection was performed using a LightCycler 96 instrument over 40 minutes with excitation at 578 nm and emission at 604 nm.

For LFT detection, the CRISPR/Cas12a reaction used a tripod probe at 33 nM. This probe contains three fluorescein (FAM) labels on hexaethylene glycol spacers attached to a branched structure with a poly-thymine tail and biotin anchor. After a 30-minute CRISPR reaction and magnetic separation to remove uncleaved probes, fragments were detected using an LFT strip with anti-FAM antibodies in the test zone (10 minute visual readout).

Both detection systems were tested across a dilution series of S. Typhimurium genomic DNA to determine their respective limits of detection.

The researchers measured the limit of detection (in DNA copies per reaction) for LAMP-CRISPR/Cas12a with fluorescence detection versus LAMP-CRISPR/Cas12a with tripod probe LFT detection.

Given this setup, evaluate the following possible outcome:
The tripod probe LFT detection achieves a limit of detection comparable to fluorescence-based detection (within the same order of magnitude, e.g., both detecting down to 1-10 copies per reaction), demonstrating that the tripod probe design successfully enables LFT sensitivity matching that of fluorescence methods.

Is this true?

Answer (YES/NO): YES